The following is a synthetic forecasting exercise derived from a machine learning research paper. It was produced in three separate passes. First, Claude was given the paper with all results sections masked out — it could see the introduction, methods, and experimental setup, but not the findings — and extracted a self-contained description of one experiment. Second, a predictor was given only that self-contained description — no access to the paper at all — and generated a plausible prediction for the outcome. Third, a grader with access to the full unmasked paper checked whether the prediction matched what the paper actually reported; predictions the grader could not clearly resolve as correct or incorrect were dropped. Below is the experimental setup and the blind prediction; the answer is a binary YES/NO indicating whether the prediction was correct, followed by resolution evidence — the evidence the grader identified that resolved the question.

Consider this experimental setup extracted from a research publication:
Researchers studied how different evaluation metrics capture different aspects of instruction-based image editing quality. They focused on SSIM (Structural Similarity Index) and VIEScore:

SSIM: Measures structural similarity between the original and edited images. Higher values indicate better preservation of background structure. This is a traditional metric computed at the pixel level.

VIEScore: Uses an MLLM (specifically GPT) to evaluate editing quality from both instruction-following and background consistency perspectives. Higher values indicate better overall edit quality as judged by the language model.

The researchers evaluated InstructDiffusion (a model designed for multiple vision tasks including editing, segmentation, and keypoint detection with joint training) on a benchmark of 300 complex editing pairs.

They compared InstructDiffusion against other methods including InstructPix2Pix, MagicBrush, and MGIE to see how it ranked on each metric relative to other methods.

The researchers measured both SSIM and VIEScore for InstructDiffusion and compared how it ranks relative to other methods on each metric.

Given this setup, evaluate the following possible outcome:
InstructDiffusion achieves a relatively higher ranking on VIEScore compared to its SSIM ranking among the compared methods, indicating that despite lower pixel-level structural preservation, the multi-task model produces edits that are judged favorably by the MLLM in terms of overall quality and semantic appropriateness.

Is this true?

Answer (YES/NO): NO